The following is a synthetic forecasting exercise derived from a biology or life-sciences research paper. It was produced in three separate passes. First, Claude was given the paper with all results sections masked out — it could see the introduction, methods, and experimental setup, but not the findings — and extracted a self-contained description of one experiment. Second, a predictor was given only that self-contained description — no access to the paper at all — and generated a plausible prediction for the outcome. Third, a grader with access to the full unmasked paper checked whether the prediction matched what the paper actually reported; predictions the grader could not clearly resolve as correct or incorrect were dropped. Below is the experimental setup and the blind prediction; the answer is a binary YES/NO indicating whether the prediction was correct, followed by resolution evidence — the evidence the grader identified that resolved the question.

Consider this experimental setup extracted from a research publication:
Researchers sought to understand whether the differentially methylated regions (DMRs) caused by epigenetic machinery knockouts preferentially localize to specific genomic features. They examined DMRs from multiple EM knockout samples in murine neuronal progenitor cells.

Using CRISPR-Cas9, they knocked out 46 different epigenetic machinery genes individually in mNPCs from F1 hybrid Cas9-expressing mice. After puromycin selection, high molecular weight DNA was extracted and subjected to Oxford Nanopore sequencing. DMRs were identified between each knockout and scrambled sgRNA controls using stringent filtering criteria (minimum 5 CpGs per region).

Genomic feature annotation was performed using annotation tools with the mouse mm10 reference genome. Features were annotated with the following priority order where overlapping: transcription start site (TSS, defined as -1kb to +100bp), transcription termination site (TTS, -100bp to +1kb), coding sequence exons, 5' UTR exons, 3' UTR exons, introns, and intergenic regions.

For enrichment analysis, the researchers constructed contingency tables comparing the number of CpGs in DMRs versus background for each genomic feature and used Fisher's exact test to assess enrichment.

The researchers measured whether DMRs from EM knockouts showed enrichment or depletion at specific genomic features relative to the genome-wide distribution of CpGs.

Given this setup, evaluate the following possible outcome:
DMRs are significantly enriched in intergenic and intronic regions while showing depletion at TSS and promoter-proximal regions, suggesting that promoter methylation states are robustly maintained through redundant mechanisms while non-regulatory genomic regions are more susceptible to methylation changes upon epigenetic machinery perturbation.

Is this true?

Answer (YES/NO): NO